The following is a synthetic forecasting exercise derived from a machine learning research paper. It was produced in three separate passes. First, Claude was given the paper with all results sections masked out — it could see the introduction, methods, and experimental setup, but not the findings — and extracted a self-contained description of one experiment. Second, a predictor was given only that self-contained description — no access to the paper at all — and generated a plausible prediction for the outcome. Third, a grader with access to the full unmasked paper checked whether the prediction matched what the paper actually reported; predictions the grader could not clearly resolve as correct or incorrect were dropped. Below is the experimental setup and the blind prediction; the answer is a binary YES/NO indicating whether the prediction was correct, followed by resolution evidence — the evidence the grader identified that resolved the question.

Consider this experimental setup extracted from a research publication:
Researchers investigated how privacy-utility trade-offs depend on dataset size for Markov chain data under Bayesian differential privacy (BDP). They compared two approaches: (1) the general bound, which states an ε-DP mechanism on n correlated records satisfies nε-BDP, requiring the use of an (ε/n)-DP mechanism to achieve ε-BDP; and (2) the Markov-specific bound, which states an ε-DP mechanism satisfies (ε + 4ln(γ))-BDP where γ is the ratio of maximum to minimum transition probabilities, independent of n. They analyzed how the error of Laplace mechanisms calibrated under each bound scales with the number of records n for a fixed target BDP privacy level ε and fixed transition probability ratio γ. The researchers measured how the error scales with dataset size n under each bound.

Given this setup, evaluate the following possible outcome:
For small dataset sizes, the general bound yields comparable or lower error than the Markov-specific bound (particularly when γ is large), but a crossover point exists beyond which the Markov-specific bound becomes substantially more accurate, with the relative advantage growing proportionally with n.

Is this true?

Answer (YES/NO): NO